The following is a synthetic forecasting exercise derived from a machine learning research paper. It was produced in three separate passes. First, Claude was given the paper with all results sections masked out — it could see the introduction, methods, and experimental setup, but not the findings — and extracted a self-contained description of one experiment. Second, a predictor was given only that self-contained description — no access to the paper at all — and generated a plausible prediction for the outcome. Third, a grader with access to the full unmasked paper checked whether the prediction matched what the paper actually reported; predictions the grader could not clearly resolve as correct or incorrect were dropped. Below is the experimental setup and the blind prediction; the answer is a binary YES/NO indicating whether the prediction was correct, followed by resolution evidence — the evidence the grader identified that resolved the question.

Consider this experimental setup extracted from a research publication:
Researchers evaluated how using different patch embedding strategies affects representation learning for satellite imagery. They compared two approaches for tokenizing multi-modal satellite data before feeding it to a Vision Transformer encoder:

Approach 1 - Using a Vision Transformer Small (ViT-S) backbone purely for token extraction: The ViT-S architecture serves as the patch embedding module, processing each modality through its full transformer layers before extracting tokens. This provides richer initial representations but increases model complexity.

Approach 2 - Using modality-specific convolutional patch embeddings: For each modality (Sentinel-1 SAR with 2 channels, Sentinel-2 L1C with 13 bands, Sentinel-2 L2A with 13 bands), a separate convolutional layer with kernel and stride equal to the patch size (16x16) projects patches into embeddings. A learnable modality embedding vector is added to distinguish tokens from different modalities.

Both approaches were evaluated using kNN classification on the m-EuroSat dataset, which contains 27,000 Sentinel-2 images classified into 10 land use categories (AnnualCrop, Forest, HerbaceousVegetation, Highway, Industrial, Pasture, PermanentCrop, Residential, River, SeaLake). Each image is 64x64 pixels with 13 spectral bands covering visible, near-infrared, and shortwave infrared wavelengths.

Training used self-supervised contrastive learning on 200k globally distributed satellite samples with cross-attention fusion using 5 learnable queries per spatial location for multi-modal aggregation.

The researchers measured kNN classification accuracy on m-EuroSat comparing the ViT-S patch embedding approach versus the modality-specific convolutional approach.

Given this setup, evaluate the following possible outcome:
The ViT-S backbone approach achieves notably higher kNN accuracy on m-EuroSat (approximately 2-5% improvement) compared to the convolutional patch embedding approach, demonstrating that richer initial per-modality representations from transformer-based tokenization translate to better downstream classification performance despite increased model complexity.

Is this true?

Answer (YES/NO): NO